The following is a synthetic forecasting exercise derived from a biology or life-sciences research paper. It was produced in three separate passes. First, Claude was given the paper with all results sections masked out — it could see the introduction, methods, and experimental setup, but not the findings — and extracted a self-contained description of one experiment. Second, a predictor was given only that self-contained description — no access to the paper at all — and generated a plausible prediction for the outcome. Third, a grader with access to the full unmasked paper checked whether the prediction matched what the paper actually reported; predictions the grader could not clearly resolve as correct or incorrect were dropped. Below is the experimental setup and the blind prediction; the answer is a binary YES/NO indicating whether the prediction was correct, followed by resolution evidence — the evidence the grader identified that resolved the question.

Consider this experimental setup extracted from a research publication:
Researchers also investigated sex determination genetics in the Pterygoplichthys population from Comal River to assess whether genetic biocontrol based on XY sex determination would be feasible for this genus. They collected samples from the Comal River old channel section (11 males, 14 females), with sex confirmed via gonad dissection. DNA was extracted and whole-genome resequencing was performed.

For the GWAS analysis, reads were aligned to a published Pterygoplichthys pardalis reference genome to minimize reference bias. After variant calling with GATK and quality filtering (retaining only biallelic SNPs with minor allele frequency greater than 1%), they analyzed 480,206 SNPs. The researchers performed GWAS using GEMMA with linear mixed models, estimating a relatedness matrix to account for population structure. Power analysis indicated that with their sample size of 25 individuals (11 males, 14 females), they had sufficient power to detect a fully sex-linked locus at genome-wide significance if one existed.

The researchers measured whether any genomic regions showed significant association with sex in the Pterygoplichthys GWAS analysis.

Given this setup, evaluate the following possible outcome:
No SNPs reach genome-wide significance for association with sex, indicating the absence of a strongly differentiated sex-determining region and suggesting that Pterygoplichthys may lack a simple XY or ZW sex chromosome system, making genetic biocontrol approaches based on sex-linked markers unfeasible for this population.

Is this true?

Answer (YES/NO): YES